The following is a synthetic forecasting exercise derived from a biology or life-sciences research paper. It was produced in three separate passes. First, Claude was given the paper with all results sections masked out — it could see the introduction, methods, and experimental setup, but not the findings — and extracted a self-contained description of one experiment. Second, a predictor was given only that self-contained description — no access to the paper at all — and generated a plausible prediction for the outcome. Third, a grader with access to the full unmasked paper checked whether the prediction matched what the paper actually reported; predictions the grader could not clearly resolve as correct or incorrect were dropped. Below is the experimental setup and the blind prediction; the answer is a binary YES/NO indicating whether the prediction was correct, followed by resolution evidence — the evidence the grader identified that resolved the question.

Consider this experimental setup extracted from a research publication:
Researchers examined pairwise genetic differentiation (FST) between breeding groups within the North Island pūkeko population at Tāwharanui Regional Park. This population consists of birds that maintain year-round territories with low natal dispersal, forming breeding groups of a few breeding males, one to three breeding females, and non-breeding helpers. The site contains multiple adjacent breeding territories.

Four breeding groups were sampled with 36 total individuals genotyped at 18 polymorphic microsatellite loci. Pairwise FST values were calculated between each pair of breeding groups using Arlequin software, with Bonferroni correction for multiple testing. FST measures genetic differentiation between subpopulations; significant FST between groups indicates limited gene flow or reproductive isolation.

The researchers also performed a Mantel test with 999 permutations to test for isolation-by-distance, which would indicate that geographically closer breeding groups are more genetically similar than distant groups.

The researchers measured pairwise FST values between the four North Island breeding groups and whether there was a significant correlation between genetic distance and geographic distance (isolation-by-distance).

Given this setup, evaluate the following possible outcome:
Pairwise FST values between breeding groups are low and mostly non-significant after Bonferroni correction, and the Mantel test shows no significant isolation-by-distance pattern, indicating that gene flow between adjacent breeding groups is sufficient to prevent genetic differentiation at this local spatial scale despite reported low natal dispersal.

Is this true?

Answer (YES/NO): NO